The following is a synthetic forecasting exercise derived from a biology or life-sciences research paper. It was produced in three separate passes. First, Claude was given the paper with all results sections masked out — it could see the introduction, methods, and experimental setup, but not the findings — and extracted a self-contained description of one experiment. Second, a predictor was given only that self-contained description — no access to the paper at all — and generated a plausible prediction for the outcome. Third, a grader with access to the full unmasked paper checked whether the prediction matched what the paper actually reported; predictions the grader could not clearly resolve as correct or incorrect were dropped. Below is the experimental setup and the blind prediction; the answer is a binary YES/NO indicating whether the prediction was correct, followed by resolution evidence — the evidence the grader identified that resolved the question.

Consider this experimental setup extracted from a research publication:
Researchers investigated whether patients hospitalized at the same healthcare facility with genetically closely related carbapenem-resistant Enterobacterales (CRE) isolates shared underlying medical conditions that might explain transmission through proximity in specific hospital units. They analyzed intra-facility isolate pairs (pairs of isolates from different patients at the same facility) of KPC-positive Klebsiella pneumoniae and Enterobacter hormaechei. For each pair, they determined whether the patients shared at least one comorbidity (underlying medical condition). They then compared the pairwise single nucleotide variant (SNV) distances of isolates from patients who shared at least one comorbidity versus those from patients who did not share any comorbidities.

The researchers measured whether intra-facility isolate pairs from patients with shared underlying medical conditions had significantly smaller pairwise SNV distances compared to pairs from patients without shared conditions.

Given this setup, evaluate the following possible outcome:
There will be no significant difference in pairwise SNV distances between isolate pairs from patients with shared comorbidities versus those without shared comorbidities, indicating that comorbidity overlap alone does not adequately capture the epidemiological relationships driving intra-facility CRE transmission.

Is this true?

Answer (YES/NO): YES